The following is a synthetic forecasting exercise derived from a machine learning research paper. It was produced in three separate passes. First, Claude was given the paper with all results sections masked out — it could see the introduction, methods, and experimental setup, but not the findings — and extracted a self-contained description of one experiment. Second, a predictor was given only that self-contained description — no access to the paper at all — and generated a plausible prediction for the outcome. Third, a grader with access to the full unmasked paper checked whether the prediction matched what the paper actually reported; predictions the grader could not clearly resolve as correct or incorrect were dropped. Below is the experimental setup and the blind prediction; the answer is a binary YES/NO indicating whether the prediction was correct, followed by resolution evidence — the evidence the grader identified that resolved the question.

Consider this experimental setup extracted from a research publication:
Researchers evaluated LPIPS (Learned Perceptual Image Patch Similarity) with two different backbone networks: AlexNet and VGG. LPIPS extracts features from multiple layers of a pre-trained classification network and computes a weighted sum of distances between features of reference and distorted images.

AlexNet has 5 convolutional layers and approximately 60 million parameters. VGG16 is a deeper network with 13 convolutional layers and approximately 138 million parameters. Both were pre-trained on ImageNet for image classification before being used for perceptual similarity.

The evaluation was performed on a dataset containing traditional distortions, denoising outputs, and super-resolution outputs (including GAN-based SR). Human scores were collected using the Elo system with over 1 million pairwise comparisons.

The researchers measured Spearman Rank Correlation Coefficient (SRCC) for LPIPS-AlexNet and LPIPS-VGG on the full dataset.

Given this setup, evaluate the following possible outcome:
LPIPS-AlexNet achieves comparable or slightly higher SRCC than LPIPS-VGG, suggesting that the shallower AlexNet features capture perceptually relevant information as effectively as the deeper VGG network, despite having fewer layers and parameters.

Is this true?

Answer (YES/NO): YES